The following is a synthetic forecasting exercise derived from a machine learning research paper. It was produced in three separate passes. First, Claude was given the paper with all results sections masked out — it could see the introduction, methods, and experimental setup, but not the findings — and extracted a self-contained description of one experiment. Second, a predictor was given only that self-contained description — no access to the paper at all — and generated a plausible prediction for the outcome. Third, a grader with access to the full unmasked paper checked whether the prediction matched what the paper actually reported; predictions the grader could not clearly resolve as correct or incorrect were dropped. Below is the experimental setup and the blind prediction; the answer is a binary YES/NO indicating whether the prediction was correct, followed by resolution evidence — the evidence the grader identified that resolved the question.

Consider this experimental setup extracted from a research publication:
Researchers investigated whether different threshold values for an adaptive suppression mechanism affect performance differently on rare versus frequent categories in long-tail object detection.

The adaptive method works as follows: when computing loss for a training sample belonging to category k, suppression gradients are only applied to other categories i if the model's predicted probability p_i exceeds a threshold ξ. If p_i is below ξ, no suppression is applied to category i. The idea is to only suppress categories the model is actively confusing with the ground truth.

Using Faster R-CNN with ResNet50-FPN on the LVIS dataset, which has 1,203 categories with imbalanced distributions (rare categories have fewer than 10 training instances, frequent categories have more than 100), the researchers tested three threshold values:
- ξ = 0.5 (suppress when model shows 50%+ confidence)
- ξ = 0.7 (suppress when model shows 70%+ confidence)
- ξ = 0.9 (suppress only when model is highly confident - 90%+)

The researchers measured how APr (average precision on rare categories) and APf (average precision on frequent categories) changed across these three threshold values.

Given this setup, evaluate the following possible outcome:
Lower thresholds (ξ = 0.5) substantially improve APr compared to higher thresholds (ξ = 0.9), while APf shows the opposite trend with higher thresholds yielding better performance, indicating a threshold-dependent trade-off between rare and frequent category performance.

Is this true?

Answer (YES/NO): NO